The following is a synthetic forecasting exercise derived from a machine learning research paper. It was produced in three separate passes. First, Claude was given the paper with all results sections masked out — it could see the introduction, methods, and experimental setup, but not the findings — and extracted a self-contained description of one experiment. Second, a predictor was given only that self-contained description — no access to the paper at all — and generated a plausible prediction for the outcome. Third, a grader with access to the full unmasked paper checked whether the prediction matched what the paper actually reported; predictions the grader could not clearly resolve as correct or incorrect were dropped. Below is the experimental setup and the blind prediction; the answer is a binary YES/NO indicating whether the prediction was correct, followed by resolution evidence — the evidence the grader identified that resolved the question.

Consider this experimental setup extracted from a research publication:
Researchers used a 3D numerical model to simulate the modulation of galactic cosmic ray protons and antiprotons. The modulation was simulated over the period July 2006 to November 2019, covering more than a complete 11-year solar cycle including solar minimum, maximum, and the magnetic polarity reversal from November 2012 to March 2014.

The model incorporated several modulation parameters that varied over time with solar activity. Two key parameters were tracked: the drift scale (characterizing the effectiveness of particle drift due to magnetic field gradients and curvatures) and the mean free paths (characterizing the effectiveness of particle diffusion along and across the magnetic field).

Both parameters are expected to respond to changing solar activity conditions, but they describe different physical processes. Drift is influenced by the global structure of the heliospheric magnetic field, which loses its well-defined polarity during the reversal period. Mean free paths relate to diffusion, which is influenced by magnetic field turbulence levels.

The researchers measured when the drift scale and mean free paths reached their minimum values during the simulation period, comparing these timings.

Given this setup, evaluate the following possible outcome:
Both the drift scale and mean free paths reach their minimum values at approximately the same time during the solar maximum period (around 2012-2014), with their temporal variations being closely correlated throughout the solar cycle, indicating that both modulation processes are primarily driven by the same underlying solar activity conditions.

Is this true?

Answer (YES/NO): NO